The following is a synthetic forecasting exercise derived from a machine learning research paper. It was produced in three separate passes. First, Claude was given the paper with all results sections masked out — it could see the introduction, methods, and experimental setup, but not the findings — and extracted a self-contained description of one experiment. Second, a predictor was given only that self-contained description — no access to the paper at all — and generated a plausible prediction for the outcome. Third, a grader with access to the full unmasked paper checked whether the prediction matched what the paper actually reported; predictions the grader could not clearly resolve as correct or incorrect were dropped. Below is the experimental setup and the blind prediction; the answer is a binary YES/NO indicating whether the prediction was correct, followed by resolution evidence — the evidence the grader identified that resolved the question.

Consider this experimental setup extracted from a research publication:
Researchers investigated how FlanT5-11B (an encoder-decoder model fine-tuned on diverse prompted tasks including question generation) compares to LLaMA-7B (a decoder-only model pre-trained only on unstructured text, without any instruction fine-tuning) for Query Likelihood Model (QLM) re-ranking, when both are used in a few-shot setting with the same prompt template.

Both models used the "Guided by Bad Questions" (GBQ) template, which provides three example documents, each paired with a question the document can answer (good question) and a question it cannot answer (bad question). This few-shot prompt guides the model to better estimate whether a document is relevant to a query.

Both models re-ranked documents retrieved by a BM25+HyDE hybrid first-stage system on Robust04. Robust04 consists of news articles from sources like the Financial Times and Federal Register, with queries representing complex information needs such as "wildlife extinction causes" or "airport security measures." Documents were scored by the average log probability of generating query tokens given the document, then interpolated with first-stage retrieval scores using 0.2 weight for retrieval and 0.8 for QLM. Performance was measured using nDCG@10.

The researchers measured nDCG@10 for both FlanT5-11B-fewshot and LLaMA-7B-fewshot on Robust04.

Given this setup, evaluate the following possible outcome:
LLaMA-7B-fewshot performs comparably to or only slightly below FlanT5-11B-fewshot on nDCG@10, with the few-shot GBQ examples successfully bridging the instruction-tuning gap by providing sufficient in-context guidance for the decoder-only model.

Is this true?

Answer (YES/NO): NO